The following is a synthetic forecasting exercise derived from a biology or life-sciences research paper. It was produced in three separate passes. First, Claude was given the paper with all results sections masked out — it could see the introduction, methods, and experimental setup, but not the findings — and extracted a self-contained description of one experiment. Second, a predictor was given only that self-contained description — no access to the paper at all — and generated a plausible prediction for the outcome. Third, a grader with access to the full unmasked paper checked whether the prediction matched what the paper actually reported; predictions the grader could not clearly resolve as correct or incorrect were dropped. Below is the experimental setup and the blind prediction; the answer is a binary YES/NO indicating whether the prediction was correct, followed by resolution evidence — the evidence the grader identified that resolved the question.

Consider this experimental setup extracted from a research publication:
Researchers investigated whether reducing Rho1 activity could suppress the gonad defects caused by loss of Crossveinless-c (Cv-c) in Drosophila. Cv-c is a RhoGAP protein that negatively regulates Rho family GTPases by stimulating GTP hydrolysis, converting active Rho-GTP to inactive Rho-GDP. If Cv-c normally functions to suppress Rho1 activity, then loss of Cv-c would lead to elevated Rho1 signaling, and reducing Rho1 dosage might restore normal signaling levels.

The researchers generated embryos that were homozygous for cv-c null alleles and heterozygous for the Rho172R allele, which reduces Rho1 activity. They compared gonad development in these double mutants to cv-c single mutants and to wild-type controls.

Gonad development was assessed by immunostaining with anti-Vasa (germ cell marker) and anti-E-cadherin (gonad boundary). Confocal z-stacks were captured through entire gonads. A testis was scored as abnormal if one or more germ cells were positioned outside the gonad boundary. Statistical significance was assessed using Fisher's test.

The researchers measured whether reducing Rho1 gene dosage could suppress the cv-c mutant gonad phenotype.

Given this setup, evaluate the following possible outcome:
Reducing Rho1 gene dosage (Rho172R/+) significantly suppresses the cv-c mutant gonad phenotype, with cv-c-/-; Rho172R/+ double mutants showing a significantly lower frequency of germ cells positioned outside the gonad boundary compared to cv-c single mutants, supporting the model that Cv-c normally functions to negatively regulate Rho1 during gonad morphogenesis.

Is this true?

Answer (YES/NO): NO